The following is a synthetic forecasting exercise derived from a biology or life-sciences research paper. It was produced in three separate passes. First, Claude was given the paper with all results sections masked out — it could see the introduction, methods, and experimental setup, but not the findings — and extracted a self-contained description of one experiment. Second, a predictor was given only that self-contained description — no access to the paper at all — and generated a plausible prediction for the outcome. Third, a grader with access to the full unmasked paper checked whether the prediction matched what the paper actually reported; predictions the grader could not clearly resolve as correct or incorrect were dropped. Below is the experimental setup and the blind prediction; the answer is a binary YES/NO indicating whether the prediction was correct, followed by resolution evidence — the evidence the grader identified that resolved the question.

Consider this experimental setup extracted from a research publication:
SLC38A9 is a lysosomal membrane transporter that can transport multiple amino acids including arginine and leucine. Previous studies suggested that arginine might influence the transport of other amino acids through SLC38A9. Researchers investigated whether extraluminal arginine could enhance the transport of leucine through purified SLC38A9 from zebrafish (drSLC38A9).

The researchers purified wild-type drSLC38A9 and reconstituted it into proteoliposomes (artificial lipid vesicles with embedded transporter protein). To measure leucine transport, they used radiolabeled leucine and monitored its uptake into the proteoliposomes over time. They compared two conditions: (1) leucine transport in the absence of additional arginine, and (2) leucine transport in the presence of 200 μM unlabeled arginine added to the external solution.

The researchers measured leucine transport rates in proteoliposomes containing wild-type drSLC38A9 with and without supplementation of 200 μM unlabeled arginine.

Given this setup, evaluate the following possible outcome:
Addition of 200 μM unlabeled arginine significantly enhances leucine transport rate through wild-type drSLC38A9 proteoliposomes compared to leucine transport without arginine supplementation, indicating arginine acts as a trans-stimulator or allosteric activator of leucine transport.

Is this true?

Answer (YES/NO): YES